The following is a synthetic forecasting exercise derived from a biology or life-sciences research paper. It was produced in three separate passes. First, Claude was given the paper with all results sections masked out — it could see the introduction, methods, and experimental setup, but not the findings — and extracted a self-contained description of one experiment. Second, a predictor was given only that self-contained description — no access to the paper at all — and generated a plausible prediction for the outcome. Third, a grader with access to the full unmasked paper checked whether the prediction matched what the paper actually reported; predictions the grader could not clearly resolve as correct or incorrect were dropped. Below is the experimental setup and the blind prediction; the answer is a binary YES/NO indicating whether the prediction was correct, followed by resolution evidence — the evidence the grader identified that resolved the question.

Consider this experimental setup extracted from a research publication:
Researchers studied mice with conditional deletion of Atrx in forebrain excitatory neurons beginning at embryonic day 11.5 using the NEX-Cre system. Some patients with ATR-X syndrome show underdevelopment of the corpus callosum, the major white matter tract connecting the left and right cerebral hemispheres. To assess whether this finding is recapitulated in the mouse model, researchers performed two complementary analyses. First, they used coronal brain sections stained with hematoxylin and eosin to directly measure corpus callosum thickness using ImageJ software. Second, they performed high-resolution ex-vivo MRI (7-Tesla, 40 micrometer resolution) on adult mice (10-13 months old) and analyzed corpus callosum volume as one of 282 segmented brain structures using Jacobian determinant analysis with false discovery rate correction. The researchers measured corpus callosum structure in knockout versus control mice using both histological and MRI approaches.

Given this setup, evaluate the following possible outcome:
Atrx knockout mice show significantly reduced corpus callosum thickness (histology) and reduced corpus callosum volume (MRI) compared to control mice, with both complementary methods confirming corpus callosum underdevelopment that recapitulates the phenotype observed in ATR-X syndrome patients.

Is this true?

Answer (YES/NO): YES